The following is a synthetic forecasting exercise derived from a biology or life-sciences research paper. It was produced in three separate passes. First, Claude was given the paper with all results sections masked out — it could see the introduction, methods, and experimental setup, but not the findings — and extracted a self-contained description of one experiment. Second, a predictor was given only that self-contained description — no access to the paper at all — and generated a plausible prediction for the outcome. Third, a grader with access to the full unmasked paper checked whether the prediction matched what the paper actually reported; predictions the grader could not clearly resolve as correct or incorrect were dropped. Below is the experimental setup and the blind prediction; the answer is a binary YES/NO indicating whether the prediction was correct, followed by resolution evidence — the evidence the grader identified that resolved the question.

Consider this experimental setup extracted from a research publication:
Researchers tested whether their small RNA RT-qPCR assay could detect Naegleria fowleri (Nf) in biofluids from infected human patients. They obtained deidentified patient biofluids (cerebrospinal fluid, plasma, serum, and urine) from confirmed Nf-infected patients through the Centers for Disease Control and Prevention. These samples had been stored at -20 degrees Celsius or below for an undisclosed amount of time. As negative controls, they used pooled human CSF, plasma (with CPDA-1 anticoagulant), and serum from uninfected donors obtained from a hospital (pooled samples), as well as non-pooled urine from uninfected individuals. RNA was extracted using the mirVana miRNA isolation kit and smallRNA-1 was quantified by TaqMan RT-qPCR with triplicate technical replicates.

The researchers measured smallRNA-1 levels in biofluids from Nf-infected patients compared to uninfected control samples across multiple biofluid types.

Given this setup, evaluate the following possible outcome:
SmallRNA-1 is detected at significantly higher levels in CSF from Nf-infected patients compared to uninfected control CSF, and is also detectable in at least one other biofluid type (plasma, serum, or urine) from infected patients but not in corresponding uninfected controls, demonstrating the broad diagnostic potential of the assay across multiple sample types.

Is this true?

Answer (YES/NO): NO